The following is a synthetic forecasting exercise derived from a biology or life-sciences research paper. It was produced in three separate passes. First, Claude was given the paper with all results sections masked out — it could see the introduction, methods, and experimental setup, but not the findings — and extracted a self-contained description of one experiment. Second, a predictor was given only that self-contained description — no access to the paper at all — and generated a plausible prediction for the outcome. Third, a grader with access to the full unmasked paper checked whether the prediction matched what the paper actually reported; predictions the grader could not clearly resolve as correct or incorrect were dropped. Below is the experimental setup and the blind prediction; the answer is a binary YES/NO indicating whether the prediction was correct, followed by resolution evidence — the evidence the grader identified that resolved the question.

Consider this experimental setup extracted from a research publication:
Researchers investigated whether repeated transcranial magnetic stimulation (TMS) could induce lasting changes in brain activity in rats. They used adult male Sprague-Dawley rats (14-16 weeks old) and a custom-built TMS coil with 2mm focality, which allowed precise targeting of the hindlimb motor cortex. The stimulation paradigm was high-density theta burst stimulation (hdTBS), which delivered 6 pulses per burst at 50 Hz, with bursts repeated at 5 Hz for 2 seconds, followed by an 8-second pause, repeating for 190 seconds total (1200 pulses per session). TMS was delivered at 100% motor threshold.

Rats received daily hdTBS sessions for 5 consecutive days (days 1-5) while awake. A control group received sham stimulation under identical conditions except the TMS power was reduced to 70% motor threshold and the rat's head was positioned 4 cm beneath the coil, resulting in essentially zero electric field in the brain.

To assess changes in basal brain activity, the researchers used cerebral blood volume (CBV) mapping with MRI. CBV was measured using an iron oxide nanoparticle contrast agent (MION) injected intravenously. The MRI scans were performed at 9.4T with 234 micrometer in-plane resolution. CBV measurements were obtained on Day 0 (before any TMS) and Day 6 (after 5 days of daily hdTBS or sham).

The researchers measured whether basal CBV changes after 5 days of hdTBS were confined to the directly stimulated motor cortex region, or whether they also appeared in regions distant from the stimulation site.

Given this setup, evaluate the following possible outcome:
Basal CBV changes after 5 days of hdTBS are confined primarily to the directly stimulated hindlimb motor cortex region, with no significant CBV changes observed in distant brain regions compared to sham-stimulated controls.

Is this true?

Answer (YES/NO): NO